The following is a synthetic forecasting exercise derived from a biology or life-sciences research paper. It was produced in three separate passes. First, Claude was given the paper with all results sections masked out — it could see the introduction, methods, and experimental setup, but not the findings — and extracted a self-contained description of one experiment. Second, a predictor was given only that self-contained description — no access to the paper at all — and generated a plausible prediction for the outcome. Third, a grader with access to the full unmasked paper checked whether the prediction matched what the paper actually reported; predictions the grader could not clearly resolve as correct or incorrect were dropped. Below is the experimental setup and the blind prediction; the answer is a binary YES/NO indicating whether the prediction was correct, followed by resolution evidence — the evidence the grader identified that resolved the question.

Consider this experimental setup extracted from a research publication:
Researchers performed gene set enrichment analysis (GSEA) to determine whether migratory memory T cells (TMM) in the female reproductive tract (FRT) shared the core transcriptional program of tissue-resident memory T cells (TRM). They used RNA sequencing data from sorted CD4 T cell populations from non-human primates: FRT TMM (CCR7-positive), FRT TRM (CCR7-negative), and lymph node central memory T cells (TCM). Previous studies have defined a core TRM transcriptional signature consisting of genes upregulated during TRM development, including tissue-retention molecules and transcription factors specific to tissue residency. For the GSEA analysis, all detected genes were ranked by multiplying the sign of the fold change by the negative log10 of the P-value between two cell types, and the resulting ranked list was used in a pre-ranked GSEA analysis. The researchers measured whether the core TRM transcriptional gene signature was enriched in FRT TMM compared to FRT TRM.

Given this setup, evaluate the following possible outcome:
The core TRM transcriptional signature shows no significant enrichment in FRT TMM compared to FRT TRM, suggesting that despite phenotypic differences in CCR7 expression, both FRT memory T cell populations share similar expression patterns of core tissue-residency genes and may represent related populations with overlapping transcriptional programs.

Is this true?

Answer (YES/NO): NO